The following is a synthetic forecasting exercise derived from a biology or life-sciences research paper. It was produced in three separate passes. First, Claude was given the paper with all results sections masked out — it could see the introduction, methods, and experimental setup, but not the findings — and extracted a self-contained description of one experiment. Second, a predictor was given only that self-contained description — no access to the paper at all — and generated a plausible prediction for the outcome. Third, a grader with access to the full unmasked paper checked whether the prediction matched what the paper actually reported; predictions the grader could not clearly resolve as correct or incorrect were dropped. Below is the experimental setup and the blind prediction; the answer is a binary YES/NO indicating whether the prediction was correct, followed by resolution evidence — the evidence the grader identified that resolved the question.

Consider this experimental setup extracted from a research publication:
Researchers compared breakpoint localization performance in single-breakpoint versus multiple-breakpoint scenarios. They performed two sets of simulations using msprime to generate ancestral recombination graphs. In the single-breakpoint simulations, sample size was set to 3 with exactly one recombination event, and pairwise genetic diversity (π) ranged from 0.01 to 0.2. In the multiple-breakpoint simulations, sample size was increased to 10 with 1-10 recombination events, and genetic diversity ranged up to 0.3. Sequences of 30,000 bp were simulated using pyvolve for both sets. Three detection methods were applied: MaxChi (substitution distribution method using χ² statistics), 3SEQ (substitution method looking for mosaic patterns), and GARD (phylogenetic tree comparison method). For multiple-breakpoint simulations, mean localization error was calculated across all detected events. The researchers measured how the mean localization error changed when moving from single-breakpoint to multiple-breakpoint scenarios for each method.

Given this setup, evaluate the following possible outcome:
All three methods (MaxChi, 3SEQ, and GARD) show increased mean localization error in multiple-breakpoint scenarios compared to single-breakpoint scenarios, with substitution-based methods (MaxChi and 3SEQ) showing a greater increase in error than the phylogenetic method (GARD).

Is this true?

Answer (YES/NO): NO